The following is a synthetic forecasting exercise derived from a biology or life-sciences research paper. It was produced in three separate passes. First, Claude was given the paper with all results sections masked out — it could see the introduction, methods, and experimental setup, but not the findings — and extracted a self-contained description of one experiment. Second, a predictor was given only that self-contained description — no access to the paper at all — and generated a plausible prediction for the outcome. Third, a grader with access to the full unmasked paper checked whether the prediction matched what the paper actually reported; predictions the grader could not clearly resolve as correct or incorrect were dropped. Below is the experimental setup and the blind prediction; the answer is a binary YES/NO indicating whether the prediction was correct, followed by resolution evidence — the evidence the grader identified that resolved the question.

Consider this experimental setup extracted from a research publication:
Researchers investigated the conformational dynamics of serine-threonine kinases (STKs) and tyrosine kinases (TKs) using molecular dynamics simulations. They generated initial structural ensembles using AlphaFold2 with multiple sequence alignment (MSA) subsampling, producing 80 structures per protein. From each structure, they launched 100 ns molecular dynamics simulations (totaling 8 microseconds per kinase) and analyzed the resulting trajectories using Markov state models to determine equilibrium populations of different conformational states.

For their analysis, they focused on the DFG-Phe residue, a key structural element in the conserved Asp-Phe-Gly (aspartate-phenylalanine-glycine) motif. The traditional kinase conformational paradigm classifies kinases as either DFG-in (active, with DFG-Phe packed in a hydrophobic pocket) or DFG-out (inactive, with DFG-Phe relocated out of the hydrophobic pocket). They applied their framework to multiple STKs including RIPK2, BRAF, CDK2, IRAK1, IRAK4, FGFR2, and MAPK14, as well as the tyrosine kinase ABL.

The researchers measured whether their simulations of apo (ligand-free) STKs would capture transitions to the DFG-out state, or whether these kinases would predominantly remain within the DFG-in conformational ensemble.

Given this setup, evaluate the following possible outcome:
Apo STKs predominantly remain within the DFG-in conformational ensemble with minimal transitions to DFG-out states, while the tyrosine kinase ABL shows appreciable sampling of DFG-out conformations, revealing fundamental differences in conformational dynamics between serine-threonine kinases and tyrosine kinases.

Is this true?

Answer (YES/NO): YES